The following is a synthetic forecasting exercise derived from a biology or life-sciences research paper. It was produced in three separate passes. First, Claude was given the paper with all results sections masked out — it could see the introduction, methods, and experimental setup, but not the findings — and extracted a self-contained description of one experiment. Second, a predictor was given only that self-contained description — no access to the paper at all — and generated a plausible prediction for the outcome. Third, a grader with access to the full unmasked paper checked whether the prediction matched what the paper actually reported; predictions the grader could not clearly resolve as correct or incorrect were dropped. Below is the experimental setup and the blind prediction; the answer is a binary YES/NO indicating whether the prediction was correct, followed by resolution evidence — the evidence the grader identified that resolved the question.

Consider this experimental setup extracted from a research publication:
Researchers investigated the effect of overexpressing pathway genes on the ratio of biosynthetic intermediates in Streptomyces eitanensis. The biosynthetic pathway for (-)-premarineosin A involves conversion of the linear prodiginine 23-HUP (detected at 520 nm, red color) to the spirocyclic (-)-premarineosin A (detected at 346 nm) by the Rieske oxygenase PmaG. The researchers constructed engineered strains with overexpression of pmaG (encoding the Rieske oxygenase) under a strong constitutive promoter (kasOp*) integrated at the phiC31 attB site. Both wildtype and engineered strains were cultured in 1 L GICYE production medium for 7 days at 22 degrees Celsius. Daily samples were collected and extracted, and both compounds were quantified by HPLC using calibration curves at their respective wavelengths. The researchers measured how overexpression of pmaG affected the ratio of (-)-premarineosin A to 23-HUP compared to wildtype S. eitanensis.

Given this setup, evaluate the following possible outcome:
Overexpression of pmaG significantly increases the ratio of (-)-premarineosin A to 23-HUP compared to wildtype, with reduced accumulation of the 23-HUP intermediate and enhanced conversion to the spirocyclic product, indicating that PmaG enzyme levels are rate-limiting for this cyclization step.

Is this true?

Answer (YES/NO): YES